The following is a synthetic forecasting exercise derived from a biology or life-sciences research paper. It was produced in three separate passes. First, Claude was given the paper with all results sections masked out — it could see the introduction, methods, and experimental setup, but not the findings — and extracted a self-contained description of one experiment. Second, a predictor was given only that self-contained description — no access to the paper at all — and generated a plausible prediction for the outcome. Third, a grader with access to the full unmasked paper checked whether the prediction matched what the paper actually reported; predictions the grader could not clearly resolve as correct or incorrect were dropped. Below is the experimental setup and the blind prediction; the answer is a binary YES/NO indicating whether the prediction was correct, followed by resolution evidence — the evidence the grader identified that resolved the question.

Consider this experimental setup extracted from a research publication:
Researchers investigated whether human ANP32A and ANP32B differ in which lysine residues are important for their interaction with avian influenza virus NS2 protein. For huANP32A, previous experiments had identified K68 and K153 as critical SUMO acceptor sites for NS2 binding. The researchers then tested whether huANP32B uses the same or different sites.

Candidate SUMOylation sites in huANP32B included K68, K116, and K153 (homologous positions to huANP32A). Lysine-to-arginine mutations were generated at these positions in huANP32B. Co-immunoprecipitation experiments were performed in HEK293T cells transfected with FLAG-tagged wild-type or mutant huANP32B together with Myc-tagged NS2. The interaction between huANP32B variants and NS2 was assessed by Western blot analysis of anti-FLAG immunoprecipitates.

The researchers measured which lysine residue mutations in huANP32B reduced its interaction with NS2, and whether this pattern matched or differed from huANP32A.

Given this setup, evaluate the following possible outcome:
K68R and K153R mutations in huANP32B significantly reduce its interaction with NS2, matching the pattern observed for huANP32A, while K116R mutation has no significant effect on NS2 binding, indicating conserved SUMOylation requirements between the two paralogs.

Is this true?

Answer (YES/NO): NO